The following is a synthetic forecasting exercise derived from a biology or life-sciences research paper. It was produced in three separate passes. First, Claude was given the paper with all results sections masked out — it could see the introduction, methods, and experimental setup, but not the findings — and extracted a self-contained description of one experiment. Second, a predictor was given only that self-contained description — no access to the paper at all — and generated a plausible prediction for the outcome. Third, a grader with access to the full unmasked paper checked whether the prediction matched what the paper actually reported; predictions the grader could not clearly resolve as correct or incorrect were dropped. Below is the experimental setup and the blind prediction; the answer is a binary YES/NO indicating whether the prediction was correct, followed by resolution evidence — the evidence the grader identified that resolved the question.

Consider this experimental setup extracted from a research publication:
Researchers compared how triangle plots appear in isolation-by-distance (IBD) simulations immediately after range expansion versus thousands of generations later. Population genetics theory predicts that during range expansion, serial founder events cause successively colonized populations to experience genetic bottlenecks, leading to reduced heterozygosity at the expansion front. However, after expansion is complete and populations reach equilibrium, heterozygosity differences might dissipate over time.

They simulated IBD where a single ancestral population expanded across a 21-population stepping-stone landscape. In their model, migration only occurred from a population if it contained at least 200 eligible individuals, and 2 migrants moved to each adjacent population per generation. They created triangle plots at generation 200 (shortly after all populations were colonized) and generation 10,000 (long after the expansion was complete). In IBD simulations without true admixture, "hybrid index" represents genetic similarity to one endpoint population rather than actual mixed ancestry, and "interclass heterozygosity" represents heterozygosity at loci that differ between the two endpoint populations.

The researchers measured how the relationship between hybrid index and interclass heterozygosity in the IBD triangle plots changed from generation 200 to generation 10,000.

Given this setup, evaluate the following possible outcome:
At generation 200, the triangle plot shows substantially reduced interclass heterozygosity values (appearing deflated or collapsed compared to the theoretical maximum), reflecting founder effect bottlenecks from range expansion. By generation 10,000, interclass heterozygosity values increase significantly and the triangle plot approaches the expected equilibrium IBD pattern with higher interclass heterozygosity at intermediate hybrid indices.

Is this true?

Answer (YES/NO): NO